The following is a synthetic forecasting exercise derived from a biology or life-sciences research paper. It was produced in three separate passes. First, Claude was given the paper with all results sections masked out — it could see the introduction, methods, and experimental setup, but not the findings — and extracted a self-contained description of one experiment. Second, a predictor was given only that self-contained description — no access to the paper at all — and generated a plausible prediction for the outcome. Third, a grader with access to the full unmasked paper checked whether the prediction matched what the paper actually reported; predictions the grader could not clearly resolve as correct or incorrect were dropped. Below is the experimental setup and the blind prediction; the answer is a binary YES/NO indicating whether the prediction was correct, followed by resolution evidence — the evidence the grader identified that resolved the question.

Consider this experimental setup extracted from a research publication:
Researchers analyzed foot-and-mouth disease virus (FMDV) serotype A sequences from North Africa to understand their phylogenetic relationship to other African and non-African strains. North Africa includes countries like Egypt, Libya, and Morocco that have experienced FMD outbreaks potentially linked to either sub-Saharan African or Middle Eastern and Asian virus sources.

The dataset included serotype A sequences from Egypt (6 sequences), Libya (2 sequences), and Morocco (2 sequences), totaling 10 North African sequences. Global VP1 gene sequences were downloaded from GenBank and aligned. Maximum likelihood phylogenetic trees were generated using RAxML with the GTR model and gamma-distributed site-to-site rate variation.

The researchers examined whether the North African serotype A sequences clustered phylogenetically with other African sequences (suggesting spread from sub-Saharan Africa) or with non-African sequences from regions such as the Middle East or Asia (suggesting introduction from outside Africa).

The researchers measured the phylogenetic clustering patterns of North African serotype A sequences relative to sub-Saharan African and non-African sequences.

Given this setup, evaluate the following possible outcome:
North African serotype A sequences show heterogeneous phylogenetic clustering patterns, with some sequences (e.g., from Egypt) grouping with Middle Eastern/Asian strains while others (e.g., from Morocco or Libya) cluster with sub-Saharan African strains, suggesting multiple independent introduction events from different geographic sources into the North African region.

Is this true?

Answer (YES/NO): NO